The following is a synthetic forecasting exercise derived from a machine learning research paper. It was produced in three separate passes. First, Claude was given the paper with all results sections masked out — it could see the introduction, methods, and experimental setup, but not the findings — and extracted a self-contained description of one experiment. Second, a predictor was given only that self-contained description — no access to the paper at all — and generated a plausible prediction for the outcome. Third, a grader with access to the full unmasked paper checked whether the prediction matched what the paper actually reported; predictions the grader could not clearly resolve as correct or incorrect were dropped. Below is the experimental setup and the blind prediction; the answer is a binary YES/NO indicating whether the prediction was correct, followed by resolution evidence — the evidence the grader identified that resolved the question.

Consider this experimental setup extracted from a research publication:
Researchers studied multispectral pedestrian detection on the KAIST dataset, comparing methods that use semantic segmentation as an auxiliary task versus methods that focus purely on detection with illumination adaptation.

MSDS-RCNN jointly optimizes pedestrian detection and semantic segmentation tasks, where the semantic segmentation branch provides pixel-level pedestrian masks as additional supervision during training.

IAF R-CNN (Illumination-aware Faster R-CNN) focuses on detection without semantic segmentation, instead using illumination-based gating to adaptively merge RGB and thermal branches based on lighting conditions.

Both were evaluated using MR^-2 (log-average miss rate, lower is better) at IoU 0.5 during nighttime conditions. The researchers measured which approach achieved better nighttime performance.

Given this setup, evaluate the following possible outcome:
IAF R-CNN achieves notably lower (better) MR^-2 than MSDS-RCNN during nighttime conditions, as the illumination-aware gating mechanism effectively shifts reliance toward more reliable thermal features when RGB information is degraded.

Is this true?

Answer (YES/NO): NO